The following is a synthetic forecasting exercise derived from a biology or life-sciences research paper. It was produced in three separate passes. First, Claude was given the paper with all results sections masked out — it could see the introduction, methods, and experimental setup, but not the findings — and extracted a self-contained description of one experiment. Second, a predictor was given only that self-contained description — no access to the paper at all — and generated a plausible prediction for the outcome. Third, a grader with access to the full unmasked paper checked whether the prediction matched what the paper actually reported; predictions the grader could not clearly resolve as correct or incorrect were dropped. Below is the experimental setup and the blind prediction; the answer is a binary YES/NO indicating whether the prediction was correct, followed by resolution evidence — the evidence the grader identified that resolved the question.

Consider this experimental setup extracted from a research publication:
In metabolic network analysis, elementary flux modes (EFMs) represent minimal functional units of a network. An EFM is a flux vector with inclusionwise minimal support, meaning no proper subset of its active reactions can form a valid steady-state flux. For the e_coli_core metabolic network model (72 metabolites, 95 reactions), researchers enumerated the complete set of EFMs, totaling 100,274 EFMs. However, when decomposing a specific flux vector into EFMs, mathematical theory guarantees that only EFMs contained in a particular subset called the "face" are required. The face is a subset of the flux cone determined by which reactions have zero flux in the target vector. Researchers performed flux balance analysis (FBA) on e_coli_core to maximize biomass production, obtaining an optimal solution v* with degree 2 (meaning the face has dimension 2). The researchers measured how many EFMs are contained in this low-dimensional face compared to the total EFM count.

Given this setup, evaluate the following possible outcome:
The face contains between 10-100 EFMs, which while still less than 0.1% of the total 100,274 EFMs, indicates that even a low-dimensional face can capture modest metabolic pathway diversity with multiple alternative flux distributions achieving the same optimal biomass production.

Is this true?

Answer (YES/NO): NO